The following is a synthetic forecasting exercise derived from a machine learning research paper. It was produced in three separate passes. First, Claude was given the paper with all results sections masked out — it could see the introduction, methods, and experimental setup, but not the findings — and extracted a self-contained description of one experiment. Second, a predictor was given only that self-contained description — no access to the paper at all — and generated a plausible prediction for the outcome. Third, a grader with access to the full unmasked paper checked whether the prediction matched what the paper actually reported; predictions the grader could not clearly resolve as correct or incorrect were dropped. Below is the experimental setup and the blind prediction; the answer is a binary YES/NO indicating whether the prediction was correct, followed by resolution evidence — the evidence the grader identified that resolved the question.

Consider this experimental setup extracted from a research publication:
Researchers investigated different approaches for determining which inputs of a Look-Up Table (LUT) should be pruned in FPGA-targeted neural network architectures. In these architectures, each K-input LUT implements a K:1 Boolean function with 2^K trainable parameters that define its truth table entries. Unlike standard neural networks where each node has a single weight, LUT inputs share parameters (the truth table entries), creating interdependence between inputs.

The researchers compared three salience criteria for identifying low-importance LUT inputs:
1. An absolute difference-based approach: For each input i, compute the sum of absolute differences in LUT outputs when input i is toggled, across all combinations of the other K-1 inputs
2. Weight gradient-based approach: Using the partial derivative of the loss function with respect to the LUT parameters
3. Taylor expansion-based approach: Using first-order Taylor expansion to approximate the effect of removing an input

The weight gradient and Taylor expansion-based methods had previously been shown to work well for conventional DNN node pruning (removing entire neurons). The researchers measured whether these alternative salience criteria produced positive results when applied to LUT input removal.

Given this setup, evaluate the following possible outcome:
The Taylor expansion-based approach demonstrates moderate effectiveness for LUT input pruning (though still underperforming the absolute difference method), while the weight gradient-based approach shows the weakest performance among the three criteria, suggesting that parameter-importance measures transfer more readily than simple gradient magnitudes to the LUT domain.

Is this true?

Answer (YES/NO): NO